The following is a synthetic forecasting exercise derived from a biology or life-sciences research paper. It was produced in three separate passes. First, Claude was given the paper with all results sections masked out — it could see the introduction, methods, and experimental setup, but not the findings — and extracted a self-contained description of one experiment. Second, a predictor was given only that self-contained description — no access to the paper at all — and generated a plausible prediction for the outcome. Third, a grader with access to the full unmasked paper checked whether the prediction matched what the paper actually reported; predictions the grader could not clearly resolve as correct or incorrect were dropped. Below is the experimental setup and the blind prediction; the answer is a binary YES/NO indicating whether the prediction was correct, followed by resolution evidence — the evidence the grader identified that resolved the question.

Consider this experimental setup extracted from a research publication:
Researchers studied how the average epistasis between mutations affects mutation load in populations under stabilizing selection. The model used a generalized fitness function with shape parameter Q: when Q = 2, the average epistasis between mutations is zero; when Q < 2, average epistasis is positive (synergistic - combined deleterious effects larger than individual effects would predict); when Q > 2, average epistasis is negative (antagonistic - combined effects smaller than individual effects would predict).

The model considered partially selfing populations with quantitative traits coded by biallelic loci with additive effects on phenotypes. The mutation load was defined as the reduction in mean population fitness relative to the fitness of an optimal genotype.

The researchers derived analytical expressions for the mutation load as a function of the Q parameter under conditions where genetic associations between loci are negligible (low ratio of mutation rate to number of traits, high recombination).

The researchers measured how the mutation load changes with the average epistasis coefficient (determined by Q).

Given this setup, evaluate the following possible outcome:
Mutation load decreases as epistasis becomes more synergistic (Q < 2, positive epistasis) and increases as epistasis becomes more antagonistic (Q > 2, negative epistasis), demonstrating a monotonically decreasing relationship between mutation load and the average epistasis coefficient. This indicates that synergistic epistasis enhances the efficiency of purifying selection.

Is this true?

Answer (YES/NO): NO